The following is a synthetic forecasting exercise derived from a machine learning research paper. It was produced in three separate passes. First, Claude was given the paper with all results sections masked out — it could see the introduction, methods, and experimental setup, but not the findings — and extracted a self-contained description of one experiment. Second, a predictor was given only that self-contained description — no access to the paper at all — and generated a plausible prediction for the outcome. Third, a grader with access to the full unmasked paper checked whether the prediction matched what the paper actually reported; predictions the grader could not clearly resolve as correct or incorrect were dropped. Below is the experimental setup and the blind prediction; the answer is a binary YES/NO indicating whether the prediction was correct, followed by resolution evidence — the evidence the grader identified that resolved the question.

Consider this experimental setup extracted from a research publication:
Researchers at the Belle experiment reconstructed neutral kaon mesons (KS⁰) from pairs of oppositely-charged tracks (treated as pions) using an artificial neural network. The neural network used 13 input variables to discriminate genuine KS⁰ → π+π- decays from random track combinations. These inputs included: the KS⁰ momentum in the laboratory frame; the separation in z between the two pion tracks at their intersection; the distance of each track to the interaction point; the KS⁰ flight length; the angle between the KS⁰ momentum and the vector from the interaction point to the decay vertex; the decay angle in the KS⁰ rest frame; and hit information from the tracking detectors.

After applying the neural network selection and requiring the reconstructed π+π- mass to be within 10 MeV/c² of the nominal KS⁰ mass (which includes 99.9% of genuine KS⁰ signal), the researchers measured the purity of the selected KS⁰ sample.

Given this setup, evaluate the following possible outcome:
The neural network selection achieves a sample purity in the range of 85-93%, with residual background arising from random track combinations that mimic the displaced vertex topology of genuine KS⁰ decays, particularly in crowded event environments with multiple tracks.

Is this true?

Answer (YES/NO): NO